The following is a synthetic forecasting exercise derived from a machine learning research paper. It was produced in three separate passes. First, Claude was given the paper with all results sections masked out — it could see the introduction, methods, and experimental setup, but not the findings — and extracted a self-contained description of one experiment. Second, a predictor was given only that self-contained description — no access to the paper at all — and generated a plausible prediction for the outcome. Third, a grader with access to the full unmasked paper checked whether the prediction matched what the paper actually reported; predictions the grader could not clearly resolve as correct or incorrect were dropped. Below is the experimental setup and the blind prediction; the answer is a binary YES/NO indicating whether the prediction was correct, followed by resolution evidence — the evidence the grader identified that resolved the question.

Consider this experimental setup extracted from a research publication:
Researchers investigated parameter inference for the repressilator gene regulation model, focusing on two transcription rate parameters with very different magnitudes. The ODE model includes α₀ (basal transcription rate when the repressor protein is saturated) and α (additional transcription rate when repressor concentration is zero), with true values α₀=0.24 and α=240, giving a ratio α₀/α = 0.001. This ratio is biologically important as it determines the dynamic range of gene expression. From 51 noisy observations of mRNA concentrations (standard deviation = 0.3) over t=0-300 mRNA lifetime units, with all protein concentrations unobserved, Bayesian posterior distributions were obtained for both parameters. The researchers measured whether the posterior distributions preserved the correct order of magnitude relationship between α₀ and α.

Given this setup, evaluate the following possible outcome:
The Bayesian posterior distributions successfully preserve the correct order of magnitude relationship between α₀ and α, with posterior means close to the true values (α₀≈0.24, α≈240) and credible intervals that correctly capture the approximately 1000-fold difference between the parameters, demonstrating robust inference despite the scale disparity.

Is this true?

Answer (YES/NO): NO